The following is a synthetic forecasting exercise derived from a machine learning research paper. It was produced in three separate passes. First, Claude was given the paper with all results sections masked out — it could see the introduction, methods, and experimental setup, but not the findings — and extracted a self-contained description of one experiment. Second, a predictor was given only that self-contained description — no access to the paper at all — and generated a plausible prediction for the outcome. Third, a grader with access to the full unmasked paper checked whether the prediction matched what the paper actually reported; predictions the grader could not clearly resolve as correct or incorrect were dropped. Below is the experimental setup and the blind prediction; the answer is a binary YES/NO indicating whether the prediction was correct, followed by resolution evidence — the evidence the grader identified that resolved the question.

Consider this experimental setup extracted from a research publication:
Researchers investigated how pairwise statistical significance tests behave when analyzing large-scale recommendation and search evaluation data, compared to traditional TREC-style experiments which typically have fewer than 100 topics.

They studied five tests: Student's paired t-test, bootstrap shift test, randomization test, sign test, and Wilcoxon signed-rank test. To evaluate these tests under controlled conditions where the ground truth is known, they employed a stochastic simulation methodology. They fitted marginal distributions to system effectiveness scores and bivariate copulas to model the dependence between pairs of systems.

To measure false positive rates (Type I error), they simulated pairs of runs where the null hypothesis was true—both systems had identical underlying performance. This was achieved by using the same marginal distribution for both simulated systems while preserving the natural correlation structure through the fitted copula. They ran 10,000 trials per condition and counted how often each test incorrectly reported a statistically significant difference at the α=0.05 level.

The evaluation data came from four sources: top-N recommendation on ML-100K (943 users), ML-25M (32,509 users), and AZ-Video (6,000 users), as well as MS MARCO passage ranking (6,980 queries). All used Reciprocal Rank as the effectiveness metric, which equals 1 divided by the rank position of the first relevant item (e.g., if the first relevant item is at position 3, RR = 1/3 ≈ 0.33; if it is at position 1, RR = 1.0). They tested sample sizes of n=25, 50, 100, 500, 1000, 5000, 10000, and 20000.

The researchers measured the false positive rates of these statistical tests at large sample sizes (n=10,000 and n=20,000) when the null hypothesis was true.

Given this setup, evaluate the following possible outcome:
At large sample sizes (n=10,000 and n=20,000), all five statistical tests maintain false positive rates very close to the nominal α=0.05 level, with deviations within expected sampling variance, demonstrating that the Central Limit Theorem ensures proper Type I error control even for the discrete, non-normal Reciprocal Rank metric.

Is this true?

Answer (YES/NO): NO